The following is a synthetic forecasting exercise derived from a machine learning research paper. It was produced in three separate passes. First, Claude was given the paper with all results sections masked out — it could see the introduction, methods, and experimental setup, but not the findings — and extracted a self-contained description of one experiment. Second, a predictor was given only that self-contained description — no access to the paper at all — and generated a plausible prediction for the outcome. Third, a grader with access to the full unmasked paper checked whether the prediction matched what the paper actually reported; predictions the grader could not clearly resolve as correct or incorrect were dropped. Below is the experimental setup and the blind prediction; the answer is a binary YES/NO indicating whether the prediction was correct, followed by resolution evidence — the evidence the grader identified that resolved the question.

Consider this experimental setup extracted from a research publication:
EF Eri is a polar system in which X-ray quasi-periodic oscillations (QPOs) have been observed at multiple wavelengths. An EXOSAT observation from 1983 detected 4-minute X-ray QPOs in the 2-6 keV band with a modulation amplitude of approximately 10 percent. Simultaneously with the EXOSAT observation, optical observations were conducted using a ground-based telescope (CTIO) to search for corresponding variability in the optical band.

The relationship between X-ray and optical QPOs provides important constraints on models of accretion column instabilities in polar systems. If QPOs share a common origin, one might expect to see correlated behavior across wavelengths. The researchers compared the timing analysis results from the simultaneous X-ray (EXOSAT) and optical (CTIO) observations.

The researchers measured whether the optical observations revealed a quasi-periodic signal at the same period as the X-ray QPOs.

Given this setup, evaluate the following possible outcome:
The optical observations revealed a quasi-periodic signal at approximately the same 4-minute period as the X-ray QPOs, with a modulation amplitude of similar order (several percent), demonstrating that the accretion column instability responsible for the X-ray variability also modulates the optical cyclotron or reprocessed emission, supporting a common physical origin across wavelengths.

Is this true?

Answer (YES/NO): NO